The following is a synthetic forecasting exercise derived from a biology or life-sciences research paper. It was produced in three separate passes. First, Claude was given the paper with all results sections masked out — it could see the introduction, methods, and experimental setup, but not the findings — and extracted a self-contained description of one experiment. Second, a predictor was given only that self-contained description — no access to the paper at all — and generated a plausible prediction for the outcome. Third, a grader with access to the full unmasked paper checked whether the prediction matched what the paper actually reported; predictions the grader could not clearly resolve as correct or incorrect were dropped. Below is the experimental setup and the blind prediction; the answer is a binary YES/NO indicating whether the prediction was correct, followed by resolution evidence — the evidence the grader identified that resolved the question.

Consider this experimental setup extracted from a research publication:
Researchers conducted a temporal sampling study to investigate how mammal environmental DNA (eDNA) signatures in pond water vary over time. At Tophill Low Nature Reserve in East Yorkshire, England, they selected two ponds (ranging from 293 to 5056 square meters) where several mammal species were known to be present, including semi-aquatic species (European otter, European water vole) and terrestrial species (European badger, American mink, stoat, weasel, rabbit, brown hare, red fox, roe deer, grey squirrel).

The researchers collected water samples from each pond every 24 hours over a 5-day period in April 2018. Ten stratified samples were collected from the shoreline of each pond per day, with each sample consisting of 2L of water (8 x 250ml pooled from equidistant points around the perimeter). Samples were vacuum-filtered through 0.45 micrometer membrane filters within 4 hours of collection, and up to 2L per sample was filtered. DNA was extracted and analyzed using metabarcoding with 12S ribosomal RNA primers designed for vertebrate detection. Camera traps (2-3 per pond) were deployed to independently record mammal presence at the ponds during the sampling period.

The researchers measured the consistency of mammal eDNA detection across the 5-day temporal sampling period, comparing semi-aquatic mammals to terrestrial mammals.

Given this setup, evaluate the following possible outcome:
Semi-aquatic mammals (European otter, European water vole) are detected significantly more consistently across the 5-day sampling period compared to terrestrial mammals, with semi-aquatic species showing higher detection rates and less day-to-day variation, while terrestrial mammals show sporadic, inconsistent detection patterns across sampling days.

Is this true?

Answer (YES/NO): NO